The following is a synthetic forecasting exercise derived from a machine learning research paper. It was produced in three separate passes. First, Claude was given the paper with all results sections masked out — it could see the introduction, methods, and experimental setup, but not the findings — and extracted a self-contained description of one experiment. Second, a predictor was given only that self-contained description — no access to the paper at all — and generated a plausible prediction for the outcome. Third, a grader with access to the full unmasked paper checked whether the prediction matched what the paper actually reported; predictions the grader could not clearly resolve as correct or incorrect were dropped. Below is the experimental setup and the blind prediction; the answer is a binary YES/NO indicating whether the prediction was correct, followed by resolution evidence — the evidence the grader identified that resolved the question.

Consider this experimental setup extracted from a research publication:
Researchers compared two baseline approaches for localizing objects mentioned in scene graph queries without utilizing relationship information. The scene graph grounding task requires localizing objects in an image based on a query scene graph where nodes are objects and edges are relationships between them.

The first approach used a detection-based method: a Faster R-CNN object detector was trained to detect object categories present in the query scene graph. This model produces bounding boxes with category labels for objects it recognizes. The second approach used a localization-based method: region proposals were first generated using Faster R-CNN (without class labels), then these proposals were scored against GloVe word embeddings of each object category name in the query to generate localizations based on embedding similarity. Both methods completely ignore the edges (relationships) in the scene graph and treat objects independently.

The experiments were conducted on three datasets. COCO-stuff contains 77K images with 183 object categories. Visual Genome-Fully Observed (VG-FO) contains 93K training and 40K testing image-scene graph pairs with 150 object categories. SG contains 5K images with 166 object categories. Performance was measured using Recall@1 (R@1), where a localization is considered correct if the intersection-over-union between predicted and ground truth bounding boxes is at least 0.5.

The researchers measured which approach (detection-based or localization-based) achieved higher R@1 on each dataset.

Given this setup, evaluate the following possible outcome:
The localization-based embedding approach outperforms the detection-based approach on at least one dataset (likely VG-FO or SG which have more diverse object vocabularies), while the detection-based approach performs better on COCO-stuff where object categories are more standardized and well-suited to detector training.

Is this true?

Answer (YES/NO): NO